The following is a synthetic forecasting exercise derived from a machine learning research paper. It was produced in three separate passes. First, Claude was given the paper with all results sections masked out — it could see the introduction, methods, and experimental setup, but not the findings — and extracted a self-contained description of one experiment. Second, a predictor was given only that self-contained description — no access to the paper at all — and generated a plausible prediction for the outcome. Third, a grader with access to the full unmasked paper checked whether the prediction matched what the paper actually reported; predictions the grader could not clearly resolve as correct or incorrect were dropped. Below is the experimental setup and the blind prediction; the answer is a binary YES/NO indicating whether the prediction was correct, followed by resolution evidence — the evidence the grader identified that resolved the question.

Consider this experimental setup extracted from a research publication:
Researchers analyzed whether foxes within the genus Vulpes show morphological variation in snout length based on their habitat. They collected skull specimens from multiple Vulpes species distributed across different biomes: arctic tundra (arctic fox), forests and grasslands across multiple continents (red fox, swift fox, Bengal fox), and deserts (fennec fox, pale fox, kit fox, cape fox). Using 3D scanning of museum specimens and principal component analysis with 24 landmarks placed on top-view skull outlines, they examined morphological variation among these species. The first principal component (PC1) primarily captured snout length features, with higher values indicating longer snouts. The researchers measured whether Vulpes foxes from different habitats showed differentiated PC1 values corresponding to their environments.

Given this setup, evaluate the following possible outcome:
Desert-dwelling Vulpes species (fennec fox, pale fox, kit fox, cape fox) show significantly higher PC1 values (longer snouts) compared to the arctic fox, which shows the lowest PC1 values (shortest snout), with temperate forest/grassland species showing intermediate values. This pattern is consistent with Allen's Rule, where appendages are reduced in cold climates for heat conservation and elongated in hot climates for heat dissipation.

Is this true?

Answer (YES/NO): NO